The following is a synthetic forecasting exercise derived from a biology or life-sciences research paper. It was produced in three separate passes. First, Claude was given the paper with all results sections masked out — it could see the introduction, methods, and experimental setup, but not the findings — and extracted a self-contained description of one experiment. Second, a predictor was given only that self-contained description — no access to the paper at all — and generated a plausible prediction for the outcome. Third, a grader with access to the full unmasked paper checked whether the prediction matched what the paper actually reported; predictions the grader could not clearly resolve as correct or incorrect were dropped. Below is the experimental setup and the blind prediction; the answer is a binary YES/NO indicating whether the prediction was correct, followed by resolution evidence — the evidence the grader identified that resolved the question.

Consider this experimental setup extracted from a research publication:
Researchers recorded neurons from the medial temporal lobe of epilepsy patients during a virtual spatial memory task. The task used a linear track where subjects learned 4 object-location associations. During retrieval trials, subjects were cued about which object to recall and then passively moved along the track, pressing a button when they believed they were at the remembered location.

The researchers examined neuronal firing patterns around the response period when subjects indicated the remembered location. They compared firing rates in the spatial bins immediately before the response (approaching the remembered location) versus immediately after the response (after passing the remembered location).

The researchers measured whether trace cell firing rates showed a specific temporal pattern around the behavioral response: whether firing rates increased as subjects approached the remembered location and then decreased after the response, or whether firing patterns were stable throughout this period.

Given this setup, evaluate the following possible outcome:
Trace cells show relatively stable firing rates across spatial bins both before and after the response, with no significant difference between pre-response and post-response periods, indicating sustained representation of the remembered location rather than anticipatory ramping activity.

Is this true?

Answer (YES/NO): NO